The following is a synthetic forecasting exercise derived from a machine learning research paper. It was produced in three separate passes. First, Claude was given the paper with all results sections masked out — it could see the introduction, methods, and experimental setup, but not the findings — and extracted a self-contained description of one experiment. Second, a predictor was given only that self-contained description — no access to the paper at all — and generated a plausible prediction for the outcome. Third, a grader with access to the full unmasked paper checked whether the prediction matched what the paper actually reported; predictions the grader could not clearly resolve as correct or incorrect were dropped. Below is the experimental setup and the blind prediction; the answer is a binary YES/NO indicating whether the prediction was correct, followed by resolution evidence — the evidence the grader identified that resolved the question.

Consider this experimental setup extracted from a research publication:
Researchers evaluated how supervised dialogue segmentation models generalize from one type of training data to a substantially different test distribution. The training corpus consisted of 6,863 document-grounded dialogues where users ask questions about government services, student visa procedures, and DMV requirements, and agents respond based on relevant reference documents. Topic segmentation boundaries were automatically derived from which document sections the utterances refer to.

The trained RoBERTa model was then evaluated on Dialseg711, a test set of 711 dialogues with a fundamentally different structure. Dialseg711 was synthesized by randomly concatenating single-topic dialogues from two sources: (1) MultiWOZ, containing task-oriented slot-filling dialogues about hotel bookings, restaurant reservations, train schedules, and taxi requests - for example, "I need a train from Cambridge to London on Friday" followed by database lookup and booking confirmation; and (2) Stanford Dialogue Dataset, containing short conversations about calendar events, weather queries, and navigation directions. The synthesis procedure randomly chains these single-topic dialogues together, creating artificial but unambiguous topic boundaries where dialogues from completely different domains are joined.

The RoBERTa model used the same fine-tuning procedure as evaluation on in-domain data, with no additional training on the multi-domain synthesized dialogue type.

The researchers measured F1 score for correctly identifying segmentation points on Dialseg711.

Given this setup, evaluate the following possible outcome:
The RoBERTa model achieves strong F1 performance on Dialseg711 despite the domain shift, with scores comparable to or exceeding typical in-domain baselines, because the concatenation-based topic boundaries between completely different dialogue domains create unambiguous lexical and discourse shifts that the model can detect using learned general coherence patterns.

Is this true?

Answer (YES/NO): YES